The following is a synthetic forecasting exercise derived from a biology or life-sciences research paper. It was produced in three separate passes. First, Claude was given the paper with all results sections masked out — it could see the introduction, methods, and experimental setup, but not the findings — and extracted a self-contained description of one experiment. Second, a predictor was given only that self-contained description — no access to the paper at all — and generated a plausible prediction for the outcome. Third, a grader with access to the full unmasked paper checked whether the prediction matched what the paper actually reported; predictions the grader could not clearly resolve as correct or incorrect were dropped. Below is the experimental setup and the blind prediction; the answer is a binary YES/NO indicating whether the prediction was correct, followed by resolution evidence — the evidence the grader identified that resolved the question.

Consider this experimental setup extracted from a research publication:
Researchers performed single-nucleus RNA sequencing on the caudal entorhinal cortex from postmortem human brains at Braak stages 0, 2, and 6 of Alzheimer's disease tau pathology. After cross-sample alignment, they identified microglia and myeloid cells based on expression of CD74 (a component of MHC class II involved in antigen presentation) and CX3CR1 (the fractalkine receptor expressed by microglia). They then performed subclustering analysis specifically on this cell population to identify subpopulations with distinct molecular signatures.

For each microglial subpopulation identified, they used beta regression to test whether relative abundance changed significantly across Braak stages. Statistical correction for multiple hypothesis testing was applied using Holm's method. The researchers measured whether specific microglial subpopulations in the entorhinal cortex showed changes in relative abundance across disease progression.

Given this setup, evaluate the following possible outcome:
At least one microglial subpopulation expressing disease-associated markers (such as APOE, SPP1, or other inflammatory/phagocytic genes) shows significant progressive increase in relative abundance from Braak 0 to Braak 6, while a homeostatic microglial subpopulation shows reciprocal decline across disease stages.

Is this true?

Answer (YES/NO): NO